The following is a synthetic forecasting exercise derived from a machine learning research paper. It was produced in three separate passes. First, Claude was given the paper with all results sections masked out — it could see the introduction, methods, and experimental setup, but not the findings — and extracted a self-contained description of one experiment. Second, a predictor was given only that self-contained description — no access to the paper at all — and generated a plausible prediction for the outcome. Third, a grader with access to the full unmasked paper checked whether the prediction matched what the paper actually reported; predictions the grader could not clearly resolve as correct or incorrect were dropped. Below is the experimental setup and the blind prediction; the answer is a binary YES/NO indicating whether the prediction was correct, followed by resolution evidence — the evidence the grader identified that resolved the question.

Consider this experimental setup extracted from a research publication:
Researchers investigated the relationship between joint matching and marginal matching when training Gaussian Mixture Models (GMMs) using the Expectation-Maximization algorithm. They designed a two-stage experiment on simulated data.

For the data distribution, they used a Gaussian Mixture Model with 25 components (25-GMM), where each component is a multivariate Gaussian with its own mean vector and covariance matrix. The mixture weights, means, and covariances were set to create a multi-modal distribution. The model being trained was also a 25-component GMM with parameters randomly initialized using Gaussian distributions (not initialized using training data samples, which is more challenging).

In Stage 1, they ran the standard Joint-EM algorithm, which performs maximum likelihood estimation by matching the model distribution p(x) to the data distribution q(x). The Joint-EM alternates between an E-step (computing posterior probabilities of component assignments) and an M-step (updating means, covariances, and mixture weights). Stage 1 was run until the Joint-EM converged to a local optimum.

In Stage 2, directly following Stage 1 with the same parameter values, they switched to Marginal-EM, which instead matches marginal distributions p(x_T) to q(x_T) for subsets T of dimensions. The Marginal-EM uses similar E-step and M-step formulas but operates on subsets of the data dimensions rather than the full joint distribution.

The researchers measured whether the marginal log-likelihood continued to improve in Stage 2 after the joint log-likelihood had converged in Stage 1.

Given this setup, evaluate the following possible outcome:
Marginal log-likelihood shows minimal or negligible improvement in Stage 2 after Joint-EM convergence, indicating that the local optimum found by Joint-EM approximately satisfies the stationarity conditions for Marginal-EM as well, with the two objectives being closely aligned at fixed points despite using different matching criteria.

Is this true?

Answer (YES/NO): NO